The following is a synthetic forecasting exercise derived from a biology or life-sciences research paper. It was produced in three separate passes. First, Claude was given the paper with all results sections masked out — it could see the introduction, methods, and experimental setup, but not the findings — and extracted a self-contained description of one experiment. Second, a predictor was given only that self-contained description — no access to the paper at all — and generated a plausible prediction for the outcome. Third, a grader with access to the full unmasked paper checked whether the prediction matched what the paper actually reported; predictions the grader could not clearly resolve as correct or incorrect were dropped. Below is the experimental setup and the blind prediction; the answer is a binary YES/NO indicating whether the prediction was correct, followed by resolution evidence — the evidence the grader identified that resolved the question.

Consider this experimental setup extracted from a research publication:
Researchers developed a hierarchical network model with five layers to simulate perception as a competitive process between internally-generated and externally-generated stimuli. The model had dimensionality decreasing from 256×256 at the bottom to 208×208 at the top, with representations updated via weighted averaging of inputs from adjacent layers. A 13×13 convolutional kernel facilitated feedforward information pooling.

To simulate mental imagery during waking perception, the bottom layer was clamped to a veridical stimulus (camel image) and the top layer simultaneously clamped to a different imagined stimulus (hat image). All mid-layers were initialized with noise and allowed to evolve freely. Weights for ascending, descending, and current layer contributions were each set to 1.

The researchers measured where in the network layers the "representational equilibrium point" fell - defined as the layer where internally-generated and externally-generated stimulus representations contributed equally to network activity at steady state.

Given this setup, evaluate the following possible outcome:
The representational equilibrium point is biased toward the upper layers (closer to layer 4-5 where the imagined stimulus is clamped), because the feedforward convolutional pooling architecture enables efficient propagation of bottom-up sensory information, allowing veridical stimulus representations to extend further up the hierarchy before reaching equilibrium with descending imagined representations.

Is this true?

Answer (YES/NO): NO